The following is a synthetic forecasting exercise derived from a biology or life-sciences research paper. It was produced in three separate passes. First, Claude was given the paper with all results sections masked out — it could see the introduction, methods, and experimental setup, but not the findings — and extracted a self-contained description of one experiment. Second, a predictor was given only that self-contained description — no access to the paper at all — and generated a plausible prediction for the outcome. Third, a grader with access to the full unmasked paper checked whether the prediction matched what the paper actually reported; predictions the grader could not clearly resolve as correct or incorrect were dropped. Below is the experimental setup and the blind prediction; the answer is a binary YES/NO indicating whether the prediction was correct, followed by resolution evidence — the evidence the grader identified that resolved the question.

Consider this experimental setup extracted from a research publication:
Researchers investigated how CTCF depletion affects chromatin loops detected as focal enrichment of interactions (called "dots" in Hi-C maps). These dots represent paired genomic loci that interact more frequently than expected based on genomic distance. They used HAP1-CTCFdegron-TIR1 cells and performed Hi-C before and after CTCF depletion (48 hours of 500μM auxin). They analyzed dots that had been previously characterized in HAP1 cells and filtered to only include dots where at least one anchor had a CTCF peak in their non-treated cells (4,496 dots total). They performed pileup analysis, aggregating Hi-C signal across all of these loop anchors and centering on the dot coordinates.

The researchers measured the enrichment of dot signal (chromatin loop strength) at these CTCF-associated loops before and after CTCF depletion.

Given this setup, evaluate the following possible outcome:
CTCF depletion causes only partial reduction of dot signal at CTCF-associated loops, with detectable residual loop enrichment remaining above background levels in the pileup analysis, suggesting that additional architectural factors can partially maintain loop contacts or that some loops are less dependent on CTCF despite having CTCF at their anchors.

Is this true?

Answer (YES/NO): NO